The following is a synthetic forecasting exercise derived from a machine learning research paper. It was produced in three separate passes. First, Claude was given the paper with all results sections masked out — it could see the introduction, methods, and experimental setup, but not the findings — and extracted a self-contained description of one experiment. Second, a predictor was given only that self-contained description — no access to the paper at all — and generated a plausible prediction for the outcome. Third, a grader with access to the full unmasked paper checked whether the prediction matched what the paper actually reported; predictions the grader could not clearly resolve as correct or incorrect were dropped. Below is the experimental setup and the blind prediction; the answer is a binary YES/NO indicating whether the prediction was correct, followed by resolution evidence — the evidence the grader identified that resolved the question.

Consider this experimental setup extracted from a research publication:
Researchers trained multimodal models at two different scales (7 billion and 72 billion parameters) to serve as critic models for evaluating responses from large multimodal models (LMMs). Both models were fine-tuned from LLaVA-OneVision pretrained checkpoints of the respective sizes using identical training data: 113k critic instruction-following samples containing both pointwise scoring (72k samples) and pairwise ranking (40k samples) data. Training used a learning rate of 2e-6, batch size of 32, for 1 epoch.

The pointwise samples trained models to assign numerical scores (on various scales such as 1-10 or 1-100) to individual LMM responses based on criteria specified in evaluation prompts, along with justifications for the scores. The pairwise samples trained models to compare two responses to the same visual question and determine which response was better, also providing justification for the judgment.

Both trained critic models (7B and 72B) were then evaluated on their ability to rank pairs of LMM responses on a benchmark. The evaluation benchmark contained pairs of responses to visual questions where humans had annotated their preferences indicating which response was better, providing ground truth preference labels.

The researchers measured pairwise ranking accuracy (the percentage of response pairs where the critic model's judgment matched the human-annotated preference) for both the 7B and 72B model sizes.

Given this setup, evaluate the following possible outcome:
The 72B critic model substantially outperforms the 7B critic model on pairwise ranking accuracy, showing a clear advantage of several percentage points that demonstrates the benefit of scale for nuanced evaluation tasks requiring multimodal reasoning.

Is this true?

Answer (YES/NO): NO